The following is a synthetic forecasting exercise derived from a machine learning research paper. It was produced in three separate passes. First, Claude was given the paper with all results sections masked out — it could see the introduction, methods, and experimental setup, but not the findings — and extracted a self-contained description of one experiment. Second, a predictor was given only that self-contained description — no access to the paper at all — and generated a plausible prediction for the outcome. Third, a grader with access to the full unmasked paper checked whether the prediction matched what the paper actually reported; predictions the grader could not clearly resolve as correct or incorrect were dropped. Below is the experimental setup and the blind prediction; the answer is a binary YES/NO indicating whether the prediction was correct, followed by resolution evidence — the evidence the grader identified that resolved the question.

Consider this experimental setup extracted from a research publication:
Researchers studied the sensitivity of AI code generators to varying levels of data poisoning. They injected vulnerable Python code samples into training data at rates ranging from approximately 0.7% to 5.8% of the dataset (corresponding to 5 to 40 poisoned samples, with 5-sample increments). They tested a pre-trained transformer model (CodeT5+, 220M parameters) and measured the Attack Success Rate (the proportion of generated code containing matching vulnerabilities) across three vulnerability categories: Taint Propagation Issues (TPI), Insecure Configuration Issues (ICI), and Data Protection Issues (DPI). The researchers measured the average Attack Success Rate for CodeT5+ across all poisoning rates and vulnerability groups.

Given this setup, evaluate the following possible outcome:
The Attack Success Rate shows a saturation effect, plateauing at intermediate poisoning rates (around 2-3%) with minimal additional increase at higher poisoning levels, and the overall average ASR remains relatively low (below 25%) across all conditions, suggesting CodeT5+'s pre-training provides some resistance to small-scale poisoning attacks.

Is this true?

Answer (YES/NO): NO